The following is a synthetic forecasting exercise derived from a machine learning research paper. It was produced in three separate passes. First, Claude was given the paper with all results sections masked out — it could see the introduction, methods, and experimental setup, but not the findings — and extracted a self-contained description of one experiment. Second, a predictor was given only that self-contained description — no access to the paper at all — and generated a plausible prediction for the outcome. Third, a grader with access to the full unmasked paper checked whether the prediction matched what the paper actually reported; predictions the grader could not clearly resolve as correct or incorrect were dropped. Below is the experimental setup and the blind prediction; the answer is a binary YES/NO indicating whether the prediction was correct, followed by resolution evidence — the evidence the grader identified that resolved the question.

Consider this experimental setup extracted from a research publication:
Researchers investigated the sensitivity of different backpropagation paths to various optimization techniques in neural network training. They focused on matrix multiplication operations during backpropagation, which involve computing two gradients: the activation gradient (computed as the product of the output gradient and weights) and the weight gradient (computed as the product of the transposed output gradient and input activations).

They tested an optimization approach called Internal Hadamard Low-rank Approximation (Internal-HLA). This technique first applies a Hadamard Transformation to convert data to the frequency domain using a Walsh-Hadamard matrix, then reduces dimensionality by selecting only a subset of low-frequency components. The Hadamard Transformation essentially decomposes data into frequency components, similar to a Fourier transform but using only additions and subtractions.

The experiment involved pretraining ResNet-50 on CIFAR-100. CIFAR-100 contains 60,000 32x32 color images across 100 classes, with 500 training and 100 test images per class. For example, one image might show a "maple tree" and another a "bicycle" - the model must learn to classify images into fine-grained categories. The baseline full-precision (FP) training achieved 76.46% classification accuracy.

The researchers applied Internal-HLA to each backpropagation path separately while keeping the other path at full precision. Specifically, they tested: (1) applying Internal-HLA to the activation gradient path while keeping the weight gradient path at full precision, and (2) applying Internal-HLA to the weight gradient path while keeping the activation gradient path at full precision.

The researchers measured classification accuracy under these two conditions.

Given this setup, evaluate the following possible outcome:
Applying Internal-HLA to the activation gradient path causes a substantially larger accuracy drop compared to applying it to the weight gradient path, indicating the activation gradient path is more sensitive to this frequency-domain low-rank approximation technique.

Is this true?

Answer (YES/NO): YES